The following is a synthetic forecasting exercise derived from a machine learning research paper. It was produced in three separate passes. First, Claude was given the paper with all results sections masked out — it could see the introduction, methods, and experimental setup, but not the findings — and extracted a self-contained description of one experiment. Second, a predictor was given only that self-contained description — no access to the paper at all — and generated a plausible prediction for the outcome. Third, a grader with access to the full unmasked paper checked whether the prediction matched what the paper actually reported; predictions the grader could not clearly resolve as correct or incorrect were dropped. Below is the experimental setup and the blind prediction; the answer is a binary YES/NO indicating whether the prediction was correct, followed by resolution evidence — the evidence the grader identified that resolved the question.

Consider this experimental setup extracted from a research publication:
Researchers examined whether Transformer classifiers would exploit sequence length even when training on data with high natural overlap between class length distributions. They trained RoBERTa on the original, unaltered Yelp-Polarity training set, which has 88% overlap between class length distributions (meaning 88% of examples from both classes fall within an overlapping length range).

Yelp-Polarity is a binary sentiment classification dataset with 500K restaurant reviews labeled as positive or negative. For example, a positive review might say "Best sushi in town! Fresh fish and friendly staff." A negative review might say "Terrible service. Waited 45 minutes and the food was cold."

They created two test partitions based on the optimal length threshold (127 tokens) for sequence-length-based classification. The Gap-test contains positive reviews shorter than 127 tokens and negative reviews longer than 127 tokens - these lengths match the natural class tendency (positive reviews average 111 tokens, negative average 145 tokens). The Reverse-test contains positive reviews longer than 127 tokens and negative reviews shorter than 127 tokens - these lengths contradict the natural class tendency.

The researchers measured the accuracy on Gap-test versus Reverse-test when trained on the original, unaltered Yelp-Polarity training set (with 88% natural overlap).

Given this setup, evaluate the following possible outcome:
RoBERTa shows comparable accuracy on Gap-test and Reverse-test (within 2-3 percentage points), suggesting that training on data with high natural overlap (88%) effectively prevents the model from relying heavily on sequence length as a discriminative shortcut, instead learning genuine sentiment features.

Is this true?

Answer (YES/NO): YES